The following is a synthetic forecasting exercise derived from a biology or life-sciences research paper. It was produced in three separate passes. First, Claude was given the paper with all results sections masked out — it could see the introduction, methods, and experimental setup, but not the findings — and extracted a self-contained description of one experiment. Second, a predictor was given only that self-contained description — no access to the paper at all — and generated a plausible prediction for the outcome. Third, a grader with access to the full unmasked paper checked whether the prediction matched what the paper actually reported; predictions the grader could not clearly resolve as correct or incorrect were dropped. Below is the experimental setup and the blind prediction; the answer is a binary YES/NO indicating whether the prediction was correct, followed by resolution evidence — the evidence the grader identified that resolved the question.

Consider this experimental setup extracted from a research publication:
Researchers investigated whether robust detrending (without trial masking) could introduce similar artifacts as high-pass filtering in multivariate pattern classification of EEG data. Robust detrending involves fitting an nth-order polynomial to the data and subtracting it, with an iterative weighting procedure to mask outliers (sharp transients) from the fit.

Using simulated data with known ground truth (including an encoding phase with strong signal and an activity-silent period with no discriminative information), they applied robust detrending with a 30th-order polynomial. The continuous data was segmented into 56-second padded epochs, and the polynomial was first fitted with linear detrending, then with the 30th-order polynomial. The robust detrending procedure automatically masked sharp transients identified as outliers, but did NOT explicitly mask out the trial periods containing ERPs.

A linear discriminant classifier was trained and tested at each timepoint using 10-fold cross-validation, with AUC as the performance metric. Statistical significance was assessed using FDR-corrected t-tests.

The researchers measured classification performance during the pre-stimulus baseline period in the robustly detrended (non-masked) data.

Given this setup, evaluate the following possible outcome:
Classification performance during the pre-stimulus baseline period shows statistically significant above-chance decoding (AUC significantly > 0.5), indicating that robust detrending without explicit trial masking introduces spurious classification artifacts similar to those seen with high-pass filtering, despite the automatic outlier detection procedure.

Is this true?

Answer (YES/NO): NO